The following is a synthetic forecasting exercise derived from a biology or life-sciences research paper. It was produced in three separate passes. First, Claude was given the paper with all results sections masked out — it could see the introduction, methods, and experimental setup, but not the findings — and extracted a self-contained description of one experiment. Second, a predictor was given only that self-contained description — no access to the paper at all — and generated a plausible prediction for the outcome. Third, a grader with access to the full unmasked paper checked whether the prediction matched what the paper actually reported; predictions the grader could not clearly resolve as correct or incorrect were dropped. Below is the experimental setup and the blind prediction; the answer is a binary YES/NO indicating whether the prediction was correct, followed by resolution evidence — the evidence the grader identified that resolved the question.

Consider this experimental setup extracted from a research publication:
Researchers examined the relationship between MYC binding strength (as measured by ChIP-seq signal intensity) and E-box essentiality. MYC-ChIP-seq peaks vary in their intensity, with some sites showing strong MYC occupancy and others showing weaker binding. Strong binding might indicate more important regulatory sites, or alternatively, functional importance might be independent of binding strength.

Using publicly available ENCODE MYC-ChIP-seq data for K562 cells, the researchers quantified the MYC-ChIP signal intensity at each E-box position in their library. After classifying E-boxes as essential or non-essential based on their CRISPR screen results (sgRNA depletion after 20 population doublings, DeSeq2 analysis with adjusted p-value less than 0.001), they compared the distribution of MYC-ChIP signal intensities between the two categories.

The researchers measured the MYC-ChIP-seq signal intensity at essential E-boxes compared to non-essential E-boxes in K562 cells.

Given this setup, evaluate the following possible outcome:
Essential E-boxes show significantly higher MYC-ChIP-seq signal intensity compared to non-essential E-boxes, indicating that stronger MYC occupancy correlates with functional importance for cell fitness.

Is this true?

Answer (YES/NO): NO